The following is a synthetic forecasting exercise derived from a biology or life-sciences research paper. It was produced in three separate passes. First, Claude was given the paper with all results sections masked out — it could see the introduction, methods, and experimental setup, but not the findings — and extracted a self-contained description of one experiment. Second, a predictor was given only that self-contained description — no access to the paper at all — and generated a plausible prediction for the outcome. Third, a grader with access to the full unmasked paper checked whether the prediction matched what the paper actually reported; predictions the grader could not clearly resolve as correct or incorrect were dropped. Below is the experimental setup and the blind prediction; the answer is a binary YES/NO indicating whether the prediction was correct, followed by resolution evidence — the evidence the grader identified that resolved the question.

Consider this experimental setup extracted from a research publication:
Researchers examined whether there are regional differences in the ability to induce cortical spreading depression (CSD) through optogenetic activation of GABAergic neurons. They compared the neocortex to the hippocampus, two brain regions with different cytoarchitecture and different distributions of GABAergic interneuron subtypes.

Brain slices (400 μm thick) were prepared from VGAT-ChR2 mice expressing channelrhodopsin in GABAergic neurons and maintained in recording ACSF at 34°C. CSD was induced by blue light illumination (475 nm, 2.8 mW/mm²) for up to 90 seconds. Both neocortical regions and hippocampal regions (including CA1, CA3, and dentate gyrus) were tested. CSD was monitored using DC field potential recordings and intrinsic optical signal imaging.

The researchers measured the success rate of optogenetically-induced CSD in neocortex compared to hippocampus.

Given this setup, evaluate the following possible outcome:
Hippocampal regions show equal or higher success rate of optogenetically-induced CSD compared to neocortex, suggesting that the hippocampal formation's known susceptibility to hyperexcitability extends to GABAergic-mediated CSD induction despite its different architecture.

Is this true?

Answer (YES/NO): NO